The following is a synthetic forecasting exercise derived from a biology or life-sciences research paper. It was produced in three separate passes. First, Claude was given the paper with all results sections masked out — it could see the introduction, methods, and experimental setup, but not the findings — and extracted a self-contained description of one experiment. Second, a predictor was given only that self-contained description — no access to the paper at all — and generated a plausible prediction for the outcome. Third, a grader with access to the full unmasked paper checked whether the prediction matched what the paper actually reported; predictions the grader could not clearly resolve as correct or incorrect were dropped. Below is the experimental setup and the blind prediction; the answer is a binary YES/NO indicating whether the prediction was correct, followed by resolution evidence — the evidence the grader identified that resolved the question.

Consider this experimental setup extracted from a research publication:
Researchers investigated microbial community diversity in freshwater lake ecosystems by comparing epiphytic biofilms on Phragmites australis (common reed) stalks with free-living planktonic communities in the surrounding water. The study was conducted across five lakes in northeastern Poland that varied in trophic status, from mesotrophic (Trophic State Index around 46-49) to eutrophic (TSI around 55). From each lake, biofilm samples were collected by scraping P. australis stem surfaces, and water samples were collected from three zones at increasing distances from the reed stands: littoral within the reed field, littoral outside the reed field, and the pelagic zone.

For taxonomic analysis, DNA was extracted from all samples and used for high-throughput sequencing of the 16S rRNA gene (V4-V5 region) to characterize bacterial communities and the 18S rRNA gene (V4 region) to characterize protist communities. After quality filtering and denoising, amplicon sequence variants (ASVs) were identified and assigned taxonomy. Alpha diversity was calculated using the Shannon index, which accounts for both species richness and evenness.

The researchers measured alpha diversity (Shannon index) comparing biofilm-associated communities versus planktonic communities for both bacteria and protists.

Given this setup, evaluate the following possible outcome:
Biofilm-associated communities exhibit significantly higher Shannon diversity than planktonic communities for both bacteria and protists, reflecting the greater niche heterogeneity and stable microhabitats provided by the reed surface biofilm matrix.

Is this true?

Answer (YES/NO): NO